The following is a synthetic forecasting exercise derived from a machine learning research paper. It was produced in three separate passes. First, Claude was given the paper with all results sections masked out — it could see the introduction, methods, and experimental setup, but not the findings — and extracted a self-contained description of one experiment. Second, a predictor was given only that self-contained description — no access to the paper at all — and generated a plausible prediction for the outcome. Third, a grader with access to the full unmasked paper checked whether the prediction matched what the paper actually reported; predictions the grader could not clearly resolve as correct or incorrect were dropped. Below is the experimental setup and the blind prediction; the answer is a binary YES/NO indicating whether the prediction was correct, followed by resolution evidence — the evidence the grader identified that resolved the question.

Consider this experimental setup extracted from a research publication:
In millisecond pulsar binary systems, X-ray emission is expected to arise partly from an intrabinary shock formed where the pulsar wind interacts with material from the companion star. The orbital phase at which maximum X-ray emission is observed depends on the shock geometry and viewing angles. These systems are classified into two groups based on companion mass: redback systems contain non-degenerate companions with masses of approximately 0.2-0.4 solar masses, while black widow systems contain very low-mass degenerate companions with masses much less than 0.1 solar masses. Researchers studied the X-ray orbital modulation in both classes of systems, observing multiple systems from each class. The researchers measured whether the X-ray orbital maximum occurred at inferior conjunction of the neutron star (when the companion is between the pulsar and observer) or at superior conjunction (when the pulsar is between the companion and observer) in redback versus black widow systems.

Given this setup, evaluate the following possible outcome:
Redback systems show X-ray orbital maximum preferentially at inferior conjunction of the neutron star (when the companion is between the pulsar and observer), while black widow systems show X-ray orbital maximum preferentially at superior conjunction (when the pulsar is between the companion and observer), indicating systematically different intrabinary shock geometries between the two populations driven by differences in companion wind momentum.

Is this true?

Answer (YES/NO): NO